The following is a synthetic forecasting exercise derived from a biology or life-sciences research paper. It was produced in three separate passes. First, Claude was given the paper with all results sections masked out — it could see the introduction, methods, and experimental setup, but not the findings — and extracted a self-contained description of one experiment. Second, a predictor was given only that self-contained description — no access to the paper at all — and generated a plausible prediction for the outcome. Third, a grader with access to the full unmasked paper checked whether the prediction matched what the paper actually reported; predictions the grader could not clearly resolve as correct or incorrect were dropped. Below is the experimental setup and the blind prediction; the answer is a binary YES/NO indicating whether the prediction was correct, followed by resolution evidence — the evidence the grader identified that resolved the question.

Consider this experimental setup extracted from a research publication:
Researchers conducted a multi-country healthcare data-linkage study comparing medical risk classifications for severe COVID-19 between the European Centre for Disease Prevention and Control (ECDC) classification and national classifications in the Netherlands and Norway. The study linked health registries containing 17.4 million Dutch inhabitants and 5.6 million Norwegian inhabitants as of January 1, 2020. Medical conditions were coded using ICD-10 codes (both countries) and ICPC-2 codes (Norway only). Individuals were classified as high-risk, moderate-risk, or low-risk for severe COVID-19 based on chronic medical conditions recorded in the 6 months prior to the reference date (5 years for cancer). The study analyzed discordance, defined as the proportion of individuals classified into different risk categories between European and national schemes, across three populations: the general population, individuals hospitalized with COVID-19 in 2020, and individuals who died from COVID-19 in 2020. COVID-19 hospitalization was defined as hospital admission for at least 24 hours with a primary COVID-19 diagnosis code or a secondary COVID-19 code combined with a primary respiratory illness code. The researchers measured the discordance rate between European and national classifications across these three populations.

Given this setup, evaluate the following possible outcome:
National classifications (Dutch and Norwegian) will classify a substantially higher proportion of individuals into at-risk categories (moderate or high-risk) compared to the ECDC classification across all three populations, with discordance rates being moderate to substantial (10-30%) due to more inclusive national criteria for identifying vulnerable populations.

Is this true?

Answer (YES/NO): NO